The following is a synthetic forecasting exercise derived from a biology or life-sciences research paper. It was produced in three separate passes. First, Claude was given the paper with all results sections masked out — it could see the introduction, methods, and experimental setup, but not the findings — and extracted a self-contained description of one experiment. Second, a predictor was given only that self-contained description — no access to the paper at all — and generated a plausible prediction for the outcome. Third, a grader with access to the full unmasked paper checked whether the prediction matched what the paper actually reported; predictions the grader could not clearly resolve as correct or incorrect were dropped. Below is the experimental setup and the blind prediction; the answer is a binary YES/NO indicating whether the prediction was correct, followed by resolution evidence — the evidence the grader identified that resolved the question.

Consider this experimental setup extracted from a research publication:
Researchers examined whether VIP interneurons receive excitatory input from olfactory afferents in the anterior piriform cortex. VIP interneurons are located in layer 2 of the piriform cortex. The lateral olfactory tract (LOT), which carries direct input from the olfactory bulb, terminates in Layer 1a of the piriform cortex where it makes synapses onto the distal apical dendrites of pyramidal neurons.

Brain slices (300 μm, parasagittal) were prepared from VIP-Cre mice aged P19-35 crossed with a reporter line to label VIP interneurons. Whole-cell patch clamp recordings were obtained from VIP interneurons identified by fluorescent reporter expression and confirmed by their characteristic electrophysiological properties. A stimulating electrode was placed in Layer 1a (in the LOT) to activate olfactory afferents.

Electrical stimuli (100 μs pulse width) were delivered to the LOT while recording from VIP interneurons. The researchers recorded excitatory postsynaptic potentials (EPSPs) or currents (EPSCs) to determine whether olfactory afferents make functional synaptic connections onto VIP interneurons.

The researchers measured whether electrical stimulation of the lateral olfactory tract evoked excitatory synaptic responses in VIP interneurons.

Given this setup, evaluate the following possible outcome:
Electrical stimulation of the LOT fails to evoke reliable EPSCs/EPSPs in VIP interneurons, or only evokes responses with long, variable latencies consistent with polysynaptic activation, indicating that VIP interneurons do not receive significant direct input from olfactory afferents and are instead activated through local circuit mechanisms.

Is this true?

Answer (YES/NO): YES